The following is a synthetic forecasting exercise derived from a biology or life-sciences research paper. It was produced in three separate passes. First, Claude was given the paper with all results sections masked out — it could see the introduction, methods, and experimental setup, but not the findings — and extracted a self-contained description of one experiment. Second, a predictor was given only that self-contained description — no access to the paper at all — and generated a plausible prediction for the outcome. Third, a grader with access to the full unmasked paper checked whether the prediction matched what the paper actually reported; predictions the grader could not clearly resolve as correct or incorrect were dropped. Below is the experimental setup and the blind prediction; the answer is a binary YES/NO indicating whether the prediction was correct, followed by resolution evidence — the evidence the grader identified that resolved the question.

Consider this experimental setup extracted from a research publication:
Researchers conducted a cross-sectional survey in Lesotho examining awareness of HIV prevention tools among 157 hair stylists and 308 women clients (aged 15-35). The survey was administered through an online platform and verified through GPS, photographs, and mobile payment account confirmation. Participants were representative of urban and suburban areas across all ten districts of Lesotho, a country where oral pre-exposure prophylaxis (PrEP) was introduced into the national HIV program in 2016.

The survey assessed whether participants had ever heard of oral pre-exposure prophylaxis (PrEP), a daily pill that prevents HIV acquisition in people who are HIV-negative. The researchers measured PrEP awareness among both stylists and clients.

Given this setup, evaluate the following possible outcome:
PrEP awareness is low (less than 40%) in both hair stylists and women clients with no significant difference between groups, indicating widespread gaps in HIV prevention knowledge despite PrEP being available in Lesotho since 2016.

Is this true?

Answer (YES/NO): NO